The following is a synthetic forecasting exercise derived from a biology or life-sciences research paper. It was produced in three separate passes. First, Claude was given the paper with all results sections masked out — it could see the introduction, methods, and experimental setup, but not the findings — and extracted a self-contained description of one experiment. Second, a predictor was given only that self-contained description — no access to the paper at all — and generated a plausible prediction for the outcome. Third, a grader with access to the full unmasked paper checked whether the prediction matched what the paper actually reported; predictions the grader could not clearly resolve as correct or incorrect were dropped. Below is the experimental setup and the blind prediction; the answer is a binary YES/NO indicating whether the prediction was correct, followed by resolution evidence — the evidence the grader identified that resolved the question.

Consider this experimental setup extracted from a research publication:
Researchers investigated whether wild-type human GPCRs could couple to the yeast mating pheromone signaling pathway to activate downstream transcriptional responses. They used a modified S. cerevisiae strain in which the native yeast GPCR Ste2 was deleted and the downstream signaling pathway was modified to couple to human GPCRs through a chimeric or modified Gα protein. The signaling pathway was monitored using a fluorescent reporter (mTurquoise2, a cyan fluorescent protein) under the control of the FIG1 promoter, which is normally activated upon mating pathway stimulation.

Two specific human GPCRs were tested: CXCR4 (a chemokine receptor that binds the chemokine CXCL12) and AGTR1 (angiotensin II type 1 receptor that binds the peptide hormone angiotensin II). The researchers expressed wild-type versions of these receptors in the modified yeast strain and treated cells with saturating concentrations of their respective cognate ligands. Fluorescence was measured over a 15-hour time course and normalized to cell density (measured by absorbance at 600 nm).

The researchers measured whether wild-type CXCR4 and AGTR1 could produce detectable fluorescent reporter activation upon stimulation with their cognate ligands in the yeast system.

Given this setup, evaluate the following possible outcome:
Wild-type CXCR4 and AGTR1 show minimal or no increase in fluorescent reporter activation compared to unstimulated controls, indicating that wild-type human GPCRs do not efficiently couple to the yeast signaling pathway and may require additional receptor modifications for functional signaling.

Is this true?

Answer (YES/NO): YES